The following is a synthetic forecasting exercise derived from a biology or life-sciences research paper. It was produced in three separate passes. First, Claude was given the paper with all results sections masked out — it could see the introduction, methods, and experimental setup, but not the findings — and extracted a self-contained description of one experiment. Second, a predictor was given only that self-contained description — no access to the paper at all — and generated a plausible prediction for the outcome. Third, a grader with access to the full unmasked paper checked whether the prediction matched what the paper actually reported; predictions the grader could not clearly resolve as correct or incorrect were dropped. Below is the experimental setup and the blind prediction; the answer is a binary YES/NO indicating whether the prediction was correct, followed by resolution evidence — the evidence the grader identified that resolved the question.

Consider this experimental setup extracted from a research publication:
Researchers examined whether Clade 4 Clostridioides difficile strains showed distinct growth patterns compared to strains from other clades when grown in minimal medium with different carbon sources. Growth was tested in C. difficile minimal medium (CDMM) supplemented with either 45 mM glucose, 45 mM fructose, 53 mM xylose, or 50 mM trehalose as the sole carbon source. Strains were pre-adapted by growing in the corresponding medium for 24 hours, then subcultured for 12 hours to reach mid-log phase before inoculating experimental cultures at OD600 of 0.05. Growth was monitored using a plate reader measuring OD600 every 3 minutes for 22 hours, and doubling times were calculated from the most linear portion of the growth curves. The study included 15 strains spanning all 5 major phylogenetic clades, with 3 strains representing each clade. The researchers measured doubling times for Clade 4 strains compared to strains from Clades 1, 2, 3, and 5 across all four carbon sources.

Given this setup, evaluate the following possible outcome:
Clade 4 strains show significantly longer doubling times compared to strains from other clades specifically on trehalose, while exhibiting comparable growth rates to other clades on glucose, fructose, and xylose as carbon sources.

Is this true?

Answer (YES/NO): NO